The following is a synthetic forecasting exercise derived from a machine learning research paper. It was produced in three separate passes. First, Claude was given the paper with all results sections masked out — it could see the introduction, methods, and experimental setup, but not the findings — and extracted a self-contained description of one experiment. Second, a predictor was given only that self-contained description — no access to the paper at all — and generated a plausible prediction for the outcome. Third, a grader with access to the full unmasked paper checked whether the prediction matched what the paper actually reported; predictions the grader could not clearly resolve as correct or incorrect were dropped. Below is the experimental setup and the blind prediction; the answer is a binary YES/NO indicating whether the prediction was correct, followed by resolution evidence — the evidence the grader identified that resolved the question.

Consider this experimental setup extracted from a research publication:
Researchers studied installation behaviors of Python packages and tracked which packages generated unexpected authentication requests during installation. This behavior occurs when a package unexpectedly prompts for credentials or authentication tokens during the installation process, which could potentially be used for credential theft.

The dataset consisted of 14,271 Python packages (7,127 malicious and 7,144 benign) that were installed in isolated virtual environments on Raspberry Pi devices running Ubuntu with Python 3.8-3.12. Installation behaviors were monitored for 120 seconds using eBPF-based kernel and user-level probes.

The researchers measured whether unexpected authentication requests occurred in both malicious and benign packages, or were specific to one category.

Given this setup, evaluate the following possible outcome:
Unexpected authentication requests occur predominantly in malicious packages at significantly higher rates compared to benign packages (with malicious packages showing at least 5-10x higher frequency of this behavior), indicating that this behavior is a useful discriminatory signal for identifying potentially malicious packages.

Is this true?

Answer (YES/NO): YES